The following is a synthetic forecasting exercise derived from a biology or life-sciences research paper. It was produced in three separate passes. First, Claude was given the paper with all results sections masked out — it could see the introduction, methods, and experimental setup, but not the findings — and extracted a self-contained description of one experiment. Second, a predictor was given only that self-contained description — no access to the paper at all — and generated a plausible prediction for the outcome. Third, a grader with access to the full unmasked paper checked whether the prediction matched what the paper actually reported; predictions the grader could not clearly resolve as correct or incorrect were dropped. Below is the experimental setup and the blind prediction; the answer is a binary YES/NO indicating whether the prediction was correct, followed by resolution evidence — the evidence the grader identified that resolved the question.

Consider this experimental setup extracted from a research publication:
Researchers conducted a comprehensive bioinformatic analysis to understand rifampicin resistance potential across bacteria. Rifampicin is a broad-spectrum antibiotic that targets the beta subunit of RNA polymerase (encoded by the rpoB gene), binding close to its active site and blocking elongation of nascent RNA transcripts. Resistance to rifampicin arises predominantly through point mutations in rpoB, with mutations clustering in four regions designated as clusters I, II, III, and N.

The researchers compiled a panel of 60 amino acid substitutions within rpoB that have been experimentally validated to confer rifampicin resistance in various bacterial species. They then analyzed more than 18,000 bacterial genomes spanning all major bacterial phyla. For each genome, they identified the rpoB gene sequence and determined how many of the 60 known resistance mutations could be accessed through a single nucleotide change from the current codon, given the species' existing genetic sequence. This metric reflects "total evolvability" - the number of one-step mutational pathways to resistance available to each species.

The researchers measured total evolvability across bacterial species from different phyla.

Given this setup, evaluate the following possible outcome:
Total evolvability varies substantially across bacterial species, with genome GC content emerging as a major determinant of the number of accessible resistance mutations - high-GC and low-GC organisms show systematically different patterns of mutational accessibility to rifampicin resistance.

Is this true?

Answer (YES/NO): NO